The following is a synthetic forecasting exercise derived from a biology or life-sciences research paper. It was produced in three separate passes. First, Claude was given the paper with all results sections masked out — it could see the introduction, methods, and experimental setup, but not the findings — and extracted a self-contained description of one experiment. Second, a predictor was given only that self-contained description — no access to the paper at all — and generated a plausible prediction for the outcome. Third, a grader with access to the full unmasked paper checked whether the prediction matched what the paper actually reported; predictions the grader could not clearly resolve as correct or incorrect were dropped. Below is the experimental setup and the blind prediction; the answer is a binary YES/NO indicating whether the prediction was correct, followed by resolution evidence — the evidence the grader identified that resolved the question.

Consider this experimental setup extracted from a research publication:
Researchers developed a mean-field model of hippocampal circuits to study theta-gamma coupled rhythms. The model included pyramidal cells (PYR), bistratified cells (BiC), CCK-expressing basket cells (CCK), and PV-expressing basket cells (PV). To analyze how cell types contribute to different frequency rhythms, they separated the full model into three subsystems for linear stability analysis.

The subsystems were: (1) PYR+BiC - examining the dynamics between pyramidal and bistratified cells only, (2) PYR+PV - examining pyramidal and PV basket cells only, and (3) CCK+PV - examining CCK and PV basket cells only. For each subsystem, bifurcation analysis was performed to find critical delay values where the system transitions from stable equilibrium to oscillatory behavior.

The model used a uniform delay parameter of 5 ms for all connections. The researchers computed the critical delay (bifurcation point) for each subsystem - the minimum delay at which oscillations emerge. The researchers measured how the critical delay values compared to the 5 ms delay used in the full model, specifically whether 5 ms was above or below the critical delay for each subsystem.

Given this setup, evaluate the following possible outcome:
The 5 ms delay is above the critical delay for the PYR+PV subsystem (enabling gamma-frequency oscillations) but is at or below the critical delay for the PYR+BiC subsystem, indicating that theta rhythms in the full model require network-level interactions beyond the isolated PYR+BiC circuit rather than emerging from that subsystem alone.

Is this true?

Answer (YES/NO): NO